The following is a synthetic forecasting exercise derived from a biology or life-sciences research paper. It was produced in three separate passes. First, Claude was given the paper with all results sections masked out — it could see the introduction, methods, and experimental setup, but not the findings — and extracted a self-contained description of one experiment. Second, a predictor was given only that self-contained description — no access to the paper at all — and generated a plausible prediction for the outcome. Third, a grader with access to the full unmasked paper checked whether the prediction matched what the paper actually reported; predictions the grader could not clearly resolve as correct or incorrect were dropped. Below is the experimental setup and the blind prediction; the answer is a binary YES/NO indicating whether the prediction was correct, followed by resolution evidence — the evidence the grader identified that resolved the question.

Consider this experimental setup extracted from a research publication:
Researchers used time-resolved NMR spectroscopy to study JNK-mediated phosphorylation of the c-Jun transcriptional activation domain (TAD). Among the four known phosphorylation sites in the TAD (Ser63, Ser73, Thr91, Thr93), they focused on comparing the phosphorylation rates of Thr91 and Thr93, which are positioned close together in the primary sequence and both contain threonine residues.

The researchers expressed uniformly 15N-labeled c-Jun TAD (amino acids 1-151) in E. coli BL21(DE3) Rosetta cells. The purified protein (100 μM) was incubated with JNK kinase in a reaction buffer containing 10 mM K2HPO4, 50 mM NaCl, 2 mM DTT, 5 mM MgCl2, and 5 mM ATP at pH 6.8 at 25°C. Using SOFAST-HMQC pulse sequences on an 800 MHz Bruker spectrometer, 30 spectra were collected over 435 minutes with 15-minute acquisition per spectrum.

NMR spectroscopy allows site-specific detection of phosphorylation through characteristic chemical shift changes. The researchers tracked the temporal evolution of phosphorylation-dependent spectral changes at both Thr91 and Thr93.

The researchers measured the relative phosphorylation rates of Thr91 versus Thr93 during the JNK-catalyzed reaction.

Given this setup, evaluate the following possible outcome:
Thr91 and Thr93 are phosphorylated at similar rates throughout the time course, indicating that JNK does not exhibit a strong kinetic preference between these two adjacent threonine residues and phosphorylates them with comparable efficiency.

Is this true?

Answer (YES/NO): NO